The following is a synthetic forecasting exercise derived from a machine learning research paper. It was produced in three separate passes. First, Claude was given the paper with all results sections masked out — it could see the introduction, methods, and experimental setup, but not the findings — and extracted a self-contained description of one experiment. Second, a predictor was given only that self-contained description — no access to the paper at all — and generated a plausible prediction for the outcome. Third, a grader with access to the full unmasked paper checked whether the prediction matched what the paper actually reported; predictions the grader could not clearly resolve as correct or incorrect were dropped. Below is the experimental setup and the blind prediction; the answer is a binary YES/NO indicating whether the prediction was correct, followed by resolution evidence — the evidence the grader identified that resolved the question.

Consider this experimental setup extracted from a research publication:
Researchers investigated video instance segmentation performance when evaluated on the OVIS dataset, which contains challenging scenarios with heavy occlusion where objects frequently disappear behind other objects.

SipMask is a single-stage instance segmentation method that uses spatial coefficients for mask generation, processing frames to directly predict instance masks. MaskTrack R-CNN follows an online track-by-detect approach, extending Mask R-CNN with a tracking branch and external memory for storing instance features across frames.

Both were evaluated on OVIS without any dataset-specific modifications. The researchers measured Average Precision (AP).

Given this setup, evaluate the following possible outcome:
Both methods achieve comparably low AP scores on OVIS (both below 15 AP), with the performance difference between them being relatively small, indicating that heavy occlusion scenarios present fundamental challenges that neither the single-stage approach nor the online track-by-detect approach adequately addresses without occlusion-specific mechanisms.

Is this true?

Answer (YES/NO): YES